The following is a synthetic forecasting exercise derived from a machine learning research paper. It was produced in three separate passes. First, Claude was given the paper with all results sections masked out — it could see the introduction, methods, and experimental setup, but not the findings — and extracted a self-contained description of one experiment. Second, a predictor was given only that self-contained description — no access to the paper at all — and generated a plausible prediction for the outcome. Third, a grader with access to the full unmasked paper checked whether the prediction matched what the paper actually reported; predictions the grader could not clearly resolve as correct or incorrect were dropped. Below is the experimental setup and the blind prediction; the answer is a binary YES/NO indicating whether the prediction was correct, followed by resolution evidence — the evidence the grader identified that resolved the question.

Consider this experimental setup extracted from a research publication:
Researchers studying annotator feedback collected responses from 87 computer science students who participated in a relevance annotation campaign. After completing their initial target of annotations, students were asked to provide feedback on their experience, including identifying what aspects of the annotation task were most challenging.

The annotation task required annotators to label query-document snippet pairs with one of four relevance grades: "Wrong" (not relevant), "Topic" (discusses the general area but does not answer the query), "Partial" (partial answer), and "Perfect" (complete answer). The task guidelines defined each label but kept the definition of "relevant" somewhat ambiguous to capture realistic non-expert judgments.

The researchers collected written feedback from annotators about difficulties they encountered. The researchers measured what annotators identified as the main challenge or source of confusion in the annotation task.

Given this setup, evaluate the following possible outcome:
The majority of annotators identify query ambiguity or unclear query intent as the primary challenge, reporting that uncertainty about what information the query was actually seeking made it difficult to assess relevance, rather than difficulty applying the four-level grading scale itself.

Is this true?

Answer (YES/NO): NO